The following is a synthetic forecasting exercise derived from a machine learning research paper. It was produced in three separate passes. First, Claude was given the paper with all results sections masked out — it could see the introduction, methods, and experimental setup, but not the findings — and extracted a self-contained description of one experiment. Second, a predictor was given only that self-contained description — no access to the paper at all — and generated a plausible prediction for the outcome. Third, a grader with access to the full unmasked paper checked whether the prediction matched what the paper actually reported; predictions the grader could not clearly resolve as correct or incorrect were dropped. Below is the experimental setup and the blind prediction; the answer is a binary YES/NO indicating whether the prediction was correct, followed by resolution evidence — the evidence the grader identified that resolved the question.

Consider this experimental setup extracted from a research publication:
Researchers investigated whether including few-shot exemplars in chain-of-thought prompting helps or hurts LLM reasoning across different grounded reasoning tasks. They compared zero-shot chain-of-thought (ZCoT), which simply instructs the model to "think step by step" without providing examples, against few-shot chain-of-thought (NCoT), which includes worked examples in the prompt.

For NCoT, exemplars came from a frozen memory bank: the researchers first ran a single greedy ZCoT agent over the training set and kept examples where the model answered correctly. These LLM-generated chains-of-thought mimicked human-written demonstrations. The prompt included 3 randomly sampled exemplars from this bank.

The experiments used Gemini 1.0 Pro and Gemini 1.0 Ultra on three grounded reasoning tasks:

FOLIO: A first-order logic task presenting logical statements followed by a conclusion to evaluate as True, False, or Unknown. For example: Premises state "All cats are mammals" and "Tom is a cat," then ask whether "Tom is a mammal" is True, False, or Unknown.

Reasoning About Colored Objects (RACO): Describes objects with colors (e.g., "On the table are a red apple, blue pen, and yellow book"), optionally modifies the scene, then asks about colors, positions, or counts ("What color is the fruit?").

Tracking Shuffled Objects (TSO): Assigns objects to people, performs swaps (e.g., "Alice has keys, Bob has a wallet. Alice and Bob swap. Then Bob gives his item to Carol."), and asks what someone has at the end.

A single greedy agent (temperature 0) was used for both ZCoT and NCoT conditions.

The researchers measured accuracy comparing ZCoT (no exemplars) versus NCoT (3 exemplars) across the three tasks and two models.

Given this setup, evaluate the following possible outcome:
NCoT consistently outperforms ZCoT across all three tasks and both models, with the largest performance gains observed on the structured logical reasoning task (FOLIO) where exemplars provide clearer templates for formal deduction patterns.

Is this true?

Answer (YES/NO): NO